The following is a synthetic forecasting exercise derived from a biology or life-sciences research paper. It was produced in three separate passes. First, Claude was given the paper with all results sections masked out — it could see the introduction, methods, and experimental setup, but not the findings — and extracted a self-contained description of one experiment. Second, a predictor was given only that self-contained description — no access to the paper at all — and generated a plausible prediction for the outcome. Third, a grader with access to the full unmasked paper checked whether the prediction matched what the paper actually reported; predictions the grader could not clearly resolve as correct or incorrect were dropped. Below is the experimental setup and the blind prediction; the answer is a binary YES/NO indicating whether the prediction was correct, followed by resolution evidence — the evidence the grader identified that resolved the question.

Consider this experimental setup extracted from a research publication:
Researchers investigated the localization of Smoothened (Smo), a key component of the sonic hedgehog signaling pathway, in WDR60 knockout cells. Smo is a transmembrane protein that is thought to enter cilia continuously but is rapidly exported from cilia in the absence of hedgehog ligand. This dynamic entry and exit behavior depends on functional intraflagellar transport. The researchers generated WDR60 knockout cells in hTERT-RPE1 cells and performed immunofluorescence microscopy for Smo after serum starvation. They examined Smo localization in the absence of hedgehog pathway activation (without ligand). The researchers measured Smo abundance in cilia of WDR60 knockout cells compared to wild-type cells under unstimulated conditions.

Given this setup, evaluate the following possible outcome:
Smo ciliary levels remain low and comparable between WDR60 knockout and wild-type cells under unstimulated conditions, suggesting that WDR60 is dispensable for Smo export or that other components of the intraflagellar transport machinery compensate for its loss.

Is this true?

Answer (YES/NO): NO